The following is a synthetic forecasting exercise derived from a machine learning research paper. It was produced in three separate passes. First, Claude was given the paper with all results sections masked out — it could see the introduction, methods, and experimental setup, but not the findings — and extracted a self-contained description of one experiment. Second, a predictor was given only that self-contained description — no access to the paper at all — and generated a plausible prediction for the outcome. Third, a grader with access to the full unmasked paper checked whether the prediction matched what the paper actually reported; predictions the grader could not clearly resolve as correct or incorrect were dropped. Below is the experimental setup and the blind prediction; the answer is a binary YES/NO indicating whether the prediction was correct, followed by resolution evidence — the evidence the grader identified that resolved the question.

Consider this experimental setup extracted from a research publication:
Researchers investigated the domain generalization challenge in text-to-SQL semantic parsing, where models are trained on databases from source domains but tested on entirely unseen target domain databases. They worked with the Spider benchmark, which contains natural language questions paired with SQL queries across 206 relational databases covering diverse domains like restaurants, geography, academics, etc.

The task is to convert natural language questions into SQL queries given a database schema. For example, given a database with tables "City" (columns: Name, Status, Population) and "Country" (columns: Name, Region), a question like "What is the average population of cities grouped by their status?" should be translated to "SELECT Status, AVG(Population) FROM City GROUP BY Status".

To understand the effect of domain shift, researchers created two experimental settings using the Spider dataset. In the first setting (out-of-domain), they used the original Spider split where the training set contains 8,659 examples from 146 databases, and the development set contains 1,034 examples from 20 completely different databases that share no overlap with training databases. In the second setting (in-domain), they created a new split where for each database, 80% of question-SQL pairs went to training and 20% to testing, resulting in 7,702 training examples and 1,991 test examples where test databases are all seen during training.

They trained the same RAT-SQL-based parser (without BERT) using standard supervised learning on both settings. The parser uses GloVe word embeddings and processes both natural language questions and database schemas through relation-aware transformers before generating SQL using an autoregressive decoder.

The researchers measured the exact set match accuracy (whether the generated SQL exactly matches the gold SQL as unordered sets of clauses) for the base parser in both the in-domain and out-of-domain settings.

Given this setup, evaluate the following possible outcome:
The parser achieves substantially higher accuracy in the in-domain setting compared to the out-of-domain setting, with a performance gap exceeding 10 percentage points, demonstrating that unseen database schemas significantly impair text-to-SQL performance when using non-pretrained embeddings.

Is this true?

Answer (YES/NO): YES